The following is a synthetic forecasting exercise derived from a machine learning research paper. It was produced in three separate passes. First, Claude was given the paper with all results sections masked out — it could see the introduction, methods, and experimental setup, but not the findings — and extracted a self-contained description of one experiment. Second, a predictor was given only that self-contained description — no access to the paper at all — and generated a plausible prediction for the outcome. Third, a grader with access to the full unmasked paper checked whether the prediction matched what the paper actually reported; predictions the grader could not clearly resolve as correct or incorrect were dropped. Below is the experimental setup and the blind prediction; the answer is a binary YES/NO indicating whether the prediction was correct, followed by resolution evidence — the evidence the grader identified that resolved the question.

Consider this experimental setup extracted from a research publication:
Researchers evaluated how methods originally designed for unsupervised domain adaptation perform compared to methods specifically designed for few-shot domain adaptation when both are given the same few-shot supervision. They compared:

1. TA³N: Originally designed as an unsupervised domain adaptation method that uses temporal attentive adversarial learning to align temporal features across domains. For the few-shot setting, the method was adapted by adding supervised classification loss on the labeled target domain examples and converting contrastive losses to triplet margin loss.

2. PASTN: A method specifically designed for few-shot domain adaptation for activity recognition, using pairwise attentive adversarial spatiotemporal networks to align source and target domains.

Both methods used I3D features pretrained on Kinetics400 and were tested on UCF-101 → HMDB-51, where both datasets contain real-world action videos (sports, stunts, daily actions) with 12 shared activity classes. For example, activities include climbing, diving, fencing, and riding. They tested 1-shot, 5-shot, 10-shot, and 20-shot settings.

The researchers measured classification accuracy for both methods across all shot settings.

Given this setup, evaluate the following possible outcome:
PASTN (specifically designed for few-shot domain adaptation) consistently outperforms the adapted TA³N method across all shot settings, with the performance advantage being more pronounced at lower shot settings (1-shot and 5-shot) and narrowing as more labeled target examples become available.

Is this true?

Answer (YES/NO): NO